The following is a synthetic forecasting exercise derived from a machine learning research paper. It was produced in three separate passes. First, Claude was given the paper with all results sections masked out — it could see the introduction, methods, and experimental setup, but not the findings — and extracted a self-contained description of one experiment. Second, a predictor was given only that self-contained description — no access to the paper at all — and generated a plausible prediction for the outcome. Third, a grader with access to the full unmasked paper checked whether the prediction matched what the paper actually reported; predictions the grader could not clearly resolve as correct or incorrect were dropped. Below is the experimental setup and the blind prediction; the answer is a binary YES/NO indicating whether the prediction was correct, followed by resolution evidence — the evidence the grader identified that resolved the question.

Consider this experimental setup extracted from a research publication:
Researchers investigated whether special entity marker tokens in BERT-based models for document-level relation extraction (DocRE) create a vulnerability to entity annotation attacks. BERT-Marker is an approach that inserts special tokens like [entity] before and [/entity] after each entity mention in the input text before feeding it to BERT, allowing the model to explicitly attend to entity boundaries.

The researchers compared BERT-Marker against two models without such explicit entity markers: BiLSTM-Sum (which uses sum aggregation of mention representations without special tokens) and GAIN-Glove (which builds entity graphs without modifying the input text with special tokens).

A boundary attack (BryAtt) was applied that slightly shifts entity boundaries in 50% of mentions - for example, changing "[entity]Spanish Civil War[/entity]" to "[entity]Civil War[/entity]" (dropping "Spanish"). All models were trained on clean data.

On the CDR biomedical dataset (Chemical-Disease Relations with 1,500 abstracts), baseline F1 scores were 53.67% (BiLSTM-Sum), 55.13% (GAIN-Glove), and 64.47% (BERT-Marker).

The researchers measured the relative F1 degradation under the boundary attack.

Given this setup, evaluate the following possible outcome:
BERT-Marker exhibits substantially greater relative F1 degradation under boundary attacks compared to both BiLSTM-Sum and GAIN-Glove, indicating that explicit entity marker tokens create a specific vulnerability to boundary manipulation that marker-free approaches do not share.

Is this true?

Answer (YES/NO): YES